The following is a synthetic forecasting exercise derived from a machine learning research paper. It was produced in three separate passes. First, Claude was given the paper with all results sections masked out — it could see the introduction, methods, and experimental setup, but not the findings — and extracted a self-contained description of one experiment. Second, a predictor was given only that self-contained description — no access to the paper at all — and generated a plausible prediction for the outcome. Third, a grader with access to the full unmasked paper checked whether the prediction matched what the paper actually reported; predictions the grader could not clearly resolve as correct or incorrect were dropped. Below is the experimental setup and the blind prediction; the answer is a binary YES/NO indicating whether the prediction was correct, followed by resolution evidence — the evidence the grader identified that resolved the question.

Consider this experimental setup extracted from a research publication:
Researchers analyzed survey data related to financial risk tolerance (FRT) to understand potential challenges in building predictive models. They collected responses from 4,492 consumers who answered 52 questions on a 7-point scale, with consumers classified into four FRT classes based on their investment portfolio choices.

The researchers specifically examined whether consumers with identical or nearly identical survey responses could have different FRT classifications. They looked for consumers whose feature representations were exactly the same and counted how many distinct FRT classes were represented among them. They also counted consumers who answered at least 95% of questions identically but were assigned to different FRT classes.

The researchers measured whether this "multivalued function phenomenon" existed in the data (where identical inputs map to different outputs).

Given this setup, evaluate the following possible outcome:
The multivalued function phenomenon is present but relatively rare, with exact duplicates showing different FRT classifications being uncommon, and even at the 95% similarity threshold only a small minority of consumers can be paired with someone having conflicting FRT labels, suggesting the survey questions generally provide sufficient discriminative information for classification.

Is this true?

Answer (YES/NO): NO